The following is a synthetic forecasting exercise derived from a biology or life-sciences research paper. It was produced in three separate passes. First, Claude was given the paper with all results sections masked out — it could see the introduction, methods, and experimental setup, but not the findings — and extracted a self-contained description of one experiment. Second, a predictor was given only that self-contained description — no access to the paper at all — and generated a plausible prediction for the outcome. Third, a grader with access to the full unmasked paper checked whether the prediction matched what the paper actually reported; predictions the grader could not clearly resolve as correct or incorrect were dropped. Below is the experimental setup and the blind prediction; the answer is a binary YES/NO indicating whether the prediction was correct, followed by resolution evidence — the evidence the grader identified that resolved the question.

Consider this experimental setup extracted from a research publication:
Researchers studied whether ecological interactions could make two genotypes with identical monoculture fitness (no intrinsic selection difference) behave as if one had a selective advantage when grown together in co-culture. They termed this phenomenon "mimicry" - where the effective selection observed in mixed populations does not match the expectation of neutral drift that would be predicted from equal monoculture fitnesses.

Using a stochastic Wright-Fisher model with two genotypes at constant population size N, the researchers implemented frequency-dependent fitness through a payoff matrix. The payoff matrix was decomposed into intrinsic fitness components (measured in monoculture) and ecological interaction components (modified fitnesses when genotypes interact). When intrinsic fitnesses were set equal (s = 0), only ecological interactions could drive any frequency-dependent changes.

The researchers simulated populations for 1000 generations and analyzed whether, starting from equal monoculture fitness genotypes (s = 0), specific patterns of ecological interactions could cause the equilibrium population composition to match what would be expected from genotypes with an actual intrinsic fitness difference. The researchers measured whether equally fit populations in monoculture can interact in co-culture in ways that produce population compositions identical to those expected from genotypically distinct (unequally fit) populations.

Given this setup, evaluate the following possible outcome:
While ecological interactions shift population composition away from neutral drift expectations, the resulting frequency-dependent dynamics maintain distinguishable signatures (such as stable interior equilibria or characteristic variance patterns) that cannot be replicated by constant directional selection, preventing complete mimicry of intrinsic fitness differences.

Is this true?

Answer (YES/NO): NO